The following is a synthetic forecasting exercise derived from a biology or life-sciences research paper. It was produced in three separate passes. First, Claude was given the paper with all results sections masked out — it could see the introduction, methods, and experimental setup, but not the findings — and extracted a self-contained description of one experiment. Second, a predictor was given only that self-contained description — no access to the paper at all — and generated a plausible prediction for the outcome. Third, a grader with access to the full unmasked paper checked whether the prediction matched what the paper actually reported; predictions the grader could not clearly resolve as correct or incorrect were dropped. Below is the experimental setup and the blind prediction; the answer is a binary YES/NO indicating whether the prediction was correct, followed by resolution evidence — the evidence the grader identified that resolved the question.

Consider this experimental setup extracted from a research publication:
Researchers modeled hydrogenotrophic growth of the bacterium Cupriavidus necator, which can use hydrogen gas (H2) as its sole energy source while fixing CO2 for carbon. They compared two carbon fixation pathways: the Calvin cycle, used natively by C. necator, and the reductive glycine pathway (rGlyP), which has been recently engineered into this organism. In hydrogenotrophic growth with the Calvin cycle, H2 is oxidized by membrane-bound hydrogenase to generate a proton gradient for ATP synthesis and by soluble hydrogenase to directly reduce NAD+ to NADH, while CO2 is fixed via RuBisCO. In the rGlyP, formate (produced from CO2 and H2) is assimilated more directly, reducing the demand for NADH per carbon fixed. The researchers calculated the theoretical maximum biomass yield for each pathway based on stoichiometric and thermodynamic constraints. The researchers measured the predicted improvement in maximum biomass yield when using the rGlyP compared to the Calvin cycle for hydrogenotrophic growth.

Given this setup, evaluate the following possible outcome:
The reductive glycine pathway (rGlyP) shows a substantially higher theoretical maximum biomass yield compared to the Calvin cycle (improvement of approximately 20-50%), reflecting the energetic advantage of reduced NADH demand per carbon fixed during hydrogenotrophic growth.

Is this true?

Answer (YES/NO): NO